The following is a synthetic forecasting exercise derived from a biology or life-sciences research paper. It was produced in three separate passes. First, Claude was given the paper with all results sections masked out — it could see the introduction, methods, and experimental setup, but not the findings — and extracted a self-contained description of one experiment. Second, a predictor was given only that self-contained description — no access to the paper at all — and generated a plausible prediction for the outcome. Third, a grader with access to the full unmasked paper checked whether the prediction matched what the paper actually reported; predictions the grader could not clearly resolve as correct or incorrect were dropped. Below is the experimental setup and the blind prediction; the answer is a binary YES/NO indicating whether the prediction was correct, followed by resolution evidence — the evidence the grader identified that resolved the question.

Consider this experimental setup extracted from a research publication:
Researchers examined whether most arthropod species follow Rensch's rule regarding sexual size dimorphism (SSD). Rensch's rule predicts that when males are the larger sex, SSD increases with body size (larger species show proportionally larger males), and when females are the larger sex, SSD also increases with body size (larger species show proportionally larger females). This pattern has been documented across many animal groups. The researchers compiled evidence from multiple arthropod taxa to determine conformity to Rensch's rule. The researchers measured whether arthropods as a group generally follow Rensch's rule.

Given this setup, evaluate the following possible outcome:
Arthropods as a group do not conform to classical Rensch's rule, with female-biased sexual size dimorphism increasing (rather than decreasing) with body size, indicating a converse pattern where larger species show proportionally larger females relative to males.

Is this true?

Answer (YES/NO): NO